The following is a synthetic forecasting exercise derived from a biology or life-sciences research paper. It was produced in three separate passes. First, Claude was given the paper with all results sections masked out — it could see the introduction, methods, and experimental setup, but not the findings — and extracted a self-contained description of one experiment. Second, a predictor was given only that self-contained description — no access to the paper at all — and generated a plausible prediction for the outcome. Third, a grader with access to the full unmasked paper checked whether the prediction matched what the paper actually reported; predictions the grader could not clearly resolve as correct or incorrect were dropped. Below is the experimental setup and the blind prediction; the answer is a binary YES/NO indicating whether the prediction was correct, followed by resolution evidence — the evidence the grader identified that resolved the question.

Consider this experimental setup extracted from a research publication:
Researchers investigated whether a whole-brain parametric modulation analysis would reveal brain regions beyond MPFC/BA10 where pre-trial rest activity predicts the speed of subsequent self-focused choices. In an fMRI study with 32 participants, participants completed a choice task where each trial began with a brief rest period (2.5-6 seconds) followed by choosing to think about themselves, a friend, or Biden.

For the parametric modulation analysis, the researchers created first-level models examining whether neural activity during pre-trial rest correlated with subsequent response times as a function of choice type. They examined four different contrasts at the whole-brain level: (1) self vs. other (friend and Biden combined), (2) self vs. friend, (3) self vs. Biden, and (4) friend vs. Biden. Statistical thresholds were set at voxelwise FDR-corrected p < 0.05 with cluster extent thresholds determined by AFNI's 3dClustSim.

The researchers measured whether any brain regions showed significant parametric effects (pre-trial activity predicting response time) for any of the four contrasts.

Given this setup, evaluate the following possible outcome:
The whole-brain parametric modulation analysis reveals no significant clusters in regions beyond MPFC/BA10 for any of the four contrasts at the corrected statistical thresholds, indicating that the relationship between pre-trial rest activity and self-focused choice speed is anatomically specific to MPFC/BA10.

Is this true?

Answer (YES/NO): YES